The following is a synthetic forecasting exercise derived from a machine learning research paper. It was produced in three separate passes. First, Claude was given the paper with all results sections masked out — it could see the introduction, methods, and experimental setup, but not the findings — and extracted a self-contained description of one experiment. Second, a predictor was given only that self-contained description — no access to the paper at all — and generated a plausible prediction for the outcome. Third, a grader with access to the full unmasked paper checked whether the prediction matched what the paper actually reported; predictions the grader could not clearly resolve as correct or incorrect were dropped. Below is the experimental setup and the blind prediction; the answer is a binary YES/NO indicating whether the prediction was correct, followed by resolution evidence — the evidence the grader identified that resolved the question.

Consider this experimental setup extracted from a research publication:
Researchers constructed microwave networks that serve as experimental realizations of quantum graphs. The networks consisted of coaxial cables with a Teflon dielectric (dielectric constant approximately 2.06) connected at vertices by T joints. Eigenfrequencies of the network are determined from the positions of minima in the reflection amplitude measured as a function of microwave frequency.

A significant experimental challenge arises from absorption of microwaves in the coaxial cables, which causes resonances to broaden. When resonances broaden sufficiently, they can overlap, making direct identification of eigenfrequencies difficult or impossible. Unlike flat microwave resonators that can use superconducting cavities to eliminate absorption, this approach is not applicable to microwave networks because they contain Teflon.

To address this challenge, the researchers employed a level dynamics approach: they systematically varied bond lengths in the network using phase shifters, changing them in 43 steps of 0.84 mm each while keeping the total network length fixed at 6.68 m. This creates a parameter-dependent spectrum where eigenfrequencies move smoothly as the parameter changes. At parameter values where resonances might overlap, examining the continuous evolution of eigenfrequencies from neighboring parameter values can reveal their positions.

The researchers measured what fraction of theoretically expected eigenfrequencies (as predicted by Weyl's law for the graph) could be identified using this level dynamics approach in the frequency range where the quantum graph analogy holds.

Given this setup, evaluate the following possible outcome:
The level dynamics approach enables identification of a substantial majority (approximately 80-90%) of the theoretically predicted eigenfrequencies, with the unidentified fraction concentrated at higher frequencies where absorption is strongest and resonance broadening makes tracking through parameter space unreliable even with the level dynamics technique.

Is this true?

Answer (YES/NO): NO